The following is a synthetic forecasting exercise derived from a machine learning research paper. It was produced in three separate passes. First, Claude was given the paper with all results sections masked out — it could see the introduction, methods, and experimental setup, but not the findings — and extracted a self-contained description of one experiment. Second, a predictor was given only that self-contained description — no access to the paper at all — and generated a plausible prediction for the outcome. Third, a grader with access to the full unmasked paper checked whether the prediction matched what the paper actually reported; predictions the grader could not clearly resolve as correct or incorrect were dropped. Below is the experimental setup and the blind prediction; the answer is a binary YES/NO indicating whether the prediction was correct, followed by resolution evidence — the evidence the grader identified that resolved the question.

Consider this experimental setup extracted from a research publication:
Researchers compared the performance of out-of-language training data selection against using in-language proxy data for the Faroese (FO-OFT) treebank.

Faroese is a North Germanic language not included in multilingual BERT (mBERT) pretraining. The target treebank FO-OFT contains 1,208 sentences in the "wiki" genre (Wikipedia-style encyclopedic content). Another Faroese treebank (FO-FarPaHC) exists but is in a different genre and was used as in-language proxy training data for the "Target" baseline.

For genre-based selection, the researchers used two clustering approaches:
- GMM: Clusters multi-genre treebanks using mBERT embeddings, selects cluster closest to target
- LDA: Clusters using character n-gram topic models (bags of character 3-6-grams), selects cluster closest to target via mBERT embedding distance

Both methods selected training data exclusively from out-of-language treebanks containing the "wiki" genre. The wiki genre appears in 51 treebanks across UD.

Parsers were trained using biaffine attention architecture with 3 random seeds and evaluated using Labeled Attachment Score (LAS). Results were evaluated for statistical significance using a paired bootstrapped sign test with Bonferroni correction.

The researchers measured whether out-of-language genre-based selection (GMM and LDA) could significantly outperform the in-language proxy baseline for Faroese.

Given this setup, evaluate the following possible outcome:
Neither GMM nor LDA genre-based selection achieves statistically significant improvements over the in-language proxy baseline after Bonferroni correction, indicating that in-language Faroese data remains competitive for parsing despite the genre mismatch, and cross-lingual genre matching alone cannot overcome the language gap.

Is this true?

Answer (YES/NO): NO